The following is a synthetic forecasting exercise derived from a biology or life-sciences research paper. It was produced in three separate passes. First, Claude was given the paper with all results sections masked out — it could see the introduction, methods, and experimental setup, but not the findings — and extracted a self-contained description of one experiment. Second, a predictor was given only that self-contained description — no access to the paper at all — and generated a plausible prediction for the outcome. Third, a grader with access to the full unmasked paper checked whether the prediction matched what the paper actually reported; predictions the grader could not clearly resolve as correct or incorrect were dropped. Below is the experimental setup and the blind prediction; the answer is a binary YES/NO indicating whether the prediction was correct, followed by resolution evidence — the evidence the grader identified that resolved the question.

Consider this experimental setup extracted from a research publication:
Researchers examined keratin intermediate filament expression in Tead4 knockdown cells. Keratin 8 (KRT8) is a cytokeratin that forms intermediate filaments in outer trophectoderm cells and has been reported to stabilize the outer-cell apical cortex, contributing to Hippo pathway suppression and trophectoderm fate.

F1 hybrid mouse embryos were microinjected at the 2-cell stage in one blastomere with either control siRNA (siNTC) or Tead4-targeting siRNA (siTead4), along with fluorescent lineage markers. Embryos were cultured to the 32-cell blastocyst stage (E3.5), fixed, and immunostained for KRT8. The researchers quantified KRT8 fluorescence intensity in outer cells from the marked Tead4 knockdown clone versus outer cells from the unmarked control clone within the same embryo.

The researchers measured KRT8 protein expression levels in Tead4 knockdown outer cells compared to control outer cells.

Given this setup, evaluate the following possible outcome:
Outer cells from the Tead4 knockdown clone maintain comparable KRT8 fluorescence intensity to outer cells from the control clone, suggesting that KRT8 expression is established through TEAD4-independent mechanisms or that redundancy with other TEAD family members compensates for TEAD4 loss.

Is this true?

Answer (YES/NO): NO